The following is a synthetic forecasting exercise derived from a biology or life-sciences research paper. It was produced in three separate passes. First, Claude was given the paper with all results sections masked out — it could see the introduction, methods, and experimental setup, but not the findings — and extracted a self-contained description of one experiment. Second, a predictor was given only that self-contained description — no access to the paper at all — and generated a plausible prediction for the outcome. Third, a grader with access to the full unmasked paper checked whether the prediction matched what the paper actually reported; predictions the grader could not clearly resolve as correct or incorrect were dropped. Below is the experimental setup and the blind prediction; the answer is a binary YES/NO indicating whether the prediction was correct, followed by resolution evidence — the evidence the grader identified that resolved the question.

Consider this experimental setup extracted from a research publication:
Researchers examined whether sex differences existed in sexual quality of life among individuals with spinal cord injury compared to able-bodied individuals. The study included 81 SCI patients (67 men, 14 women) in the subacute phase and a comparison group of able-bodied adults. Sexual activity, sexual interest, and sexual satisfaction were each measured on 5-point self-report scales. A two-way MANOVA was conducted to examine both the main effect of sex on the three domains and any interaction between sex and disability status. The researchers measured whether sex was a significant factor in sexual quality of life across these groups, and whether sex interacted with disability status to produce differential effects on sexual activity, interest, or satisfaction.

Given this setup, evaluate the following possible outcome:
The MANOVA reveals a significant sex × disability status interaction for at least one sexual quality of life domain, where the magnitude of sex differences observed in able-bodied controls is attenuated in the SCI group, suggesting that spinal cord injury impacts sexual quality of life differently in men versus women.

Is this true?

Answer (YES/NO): NO